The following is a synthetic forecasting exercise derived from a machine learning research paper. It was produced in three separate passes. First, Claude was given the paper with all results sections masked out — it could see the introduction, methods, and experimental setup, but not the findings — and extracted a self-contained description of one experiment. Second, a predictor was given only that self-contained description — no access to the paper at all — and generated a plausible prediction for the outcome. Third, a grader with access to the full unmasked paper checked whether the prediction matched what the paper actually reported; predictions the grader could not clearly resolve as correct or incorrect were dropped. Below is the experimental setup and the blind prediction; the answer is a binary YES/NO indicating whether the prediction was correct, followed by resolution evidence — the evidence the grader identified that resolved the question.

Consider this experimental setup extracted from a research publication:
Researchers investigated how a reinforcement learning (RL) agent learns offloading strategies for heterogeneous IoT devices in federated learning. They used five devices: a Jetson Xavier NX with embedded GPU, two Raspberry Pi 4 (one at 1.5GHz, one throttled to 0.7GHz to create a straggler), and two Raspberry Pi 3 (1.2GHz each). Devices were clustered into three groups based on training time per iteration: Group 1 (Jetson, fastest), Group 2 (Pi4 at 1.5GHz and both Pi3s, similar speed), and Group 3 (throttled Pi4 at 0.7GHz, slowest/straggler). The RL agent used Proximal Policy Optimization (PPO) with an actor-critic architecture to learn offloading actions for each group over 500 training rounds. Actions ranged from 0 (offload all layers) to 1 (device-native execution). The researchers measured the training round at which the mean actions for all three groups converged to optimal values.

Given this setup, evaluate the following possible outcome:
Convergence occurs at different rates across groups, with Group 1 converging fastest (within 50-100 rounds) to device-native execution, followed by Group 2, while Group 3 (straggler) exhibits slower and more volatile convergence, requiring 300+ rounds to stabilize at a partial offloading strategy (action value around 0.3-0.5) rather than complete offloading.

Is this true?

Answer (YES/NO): NO